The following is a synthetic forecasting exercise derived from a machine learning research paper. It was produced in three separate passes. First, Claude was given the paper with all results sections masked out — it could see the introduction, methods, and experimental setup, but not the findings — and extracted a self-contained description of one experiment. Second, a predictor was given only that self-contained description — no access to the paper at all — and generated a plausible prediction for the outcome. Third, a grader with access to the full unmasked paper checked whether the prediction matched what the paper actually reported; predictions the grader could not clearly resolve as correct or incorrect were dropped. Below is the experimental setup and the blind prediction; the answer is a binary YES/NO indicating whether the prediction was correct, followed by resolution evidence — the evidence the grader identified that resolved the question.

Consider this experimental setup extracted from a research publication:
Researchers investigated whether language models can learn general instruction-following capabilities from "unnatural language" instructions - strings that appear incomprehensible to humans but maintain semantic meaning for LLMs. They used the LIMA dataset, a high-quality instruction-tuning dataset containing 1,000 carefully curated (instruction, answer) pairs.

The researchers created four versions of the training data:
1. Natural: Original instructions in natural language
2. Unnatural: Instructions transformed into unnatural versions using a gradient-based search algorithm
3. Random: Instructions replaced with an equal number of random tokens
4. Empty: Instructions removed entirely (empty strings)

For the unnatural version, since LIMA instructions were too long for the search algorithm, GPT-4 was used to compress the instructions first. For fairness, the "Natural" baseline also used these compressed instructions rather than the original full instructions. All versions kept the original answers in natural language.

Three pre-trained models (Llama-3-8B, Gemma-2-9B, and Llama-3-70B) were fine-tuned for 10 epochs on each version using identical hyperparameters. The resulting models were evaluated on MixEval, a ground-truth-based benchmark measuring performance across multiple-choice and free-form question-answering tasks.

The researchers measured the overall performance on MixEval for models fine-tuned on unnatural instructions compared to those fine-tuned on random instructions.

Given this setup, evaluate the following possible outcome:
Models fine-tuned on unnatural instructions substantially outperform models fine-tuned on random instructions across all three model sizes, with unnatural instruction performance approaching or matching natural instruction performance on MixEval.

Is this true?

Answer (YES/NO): YES